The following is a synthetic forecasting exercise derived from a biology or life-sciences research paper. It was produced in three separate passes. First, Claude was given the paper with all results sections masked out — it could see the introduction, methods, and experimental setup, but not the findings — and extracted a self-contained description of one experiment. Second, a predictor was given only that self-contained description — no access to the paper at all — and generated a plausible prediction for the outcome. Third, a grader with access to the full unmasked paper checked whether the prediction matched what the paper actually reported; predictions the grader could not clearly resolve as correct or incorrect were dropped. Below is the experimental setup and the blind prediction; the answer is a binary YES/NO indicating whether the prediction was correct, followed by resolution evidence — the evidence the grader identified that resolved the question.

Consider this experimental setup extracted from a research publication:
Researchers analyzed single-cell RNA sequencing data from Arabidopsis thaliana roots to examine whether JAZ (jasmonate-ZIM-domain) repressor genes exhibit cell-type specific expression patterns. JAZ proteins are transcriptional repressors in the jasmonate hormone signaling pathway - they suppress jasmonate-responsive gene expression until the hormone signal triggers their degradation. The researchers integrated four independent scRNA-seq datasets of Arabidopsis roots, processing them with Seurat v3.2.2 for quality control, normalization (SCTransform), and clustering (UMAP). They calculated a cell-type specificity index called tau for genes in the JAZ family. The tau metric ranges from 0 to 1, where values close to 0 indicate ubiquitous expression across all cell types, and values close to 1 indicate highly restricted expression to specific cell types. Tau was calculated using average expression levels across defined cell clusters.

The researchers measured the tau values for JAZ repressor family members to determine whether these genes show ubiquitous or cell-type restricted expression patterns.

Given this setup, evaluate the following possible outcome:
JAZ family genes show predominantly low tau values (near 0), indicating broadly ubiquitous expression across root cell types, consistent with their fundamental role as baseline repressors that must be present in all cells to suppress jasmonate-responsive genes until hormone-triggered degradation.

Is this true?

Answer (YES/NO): NO